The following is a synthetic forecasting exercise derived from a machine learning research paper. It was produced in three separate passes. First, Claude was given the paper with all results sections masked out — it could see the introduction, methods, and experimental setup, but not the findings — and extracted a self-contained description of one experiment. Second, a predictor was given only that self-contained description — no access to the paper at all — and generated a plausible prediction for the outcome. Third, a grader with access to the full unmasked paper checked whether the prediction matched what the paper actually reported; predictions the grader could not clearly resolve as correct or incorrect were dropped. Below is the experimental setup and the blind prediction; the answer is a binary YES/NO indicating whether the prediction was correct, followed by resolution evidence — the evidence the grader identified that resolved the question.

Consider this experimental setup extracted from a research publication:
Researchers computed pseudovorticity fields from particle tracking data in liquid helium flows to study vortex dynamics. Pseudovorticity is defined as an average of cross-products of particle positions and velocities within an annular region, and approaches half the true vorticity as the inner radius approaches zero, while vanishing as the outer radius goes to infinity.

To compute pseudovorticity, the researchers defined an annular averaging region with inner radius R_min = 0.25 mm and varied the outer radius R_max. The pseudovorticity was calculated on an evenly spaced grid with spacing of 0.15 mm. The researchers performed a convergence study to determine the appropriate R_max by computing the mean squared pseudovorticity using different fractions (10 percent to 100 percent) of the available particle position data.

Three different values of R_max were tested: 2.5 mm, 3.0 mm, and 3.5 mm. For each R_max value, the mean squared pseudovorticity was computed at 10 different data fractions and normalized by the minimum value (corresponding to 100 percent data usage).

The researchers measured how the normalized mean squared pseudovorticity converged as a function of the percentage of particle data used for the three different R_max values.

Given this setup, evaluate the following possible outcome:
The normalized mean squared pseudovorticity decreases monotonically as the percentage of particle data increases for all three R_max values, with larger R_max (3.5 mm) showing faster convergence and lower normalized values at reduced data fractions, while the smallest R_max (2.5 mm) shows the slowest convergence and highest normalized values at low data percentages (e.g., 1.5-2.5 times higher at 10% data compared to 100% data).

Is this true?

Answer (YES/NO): NO